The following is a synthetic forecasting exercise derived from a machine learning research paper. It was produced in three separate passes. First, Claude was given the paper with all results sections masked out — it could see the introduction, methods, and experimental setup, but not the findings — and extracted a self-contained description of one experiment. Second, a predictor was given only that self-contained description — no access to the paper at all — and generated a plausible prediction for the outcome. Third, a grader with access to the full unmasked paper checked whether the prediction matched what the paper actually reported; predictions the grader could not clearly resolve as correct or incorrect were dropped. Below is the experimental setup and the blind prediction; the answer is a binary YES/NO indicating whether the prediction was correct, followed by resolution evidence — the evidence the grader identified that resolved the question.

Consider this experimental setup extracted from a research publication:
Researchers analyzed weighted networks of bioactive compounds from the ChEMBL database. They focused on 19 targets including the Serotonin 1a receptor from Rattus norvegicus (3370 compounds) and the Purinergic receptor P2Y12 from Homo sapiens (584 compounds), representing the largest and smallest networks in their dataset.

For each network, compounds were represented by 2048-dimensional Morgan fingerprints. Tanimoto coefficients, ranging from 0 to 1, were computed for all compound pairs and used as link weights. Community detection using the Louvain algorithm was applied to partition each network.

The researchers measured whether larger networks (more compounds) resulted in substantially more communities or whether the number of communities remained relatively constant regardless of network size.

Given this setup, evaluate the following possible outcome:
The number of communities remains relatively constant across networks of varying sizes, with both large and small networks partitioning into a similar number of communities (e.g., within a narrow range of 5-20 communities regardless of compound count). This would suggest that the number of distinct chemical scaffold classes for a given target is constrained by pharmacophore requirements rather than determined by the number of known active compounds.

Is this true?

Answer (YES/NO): NO